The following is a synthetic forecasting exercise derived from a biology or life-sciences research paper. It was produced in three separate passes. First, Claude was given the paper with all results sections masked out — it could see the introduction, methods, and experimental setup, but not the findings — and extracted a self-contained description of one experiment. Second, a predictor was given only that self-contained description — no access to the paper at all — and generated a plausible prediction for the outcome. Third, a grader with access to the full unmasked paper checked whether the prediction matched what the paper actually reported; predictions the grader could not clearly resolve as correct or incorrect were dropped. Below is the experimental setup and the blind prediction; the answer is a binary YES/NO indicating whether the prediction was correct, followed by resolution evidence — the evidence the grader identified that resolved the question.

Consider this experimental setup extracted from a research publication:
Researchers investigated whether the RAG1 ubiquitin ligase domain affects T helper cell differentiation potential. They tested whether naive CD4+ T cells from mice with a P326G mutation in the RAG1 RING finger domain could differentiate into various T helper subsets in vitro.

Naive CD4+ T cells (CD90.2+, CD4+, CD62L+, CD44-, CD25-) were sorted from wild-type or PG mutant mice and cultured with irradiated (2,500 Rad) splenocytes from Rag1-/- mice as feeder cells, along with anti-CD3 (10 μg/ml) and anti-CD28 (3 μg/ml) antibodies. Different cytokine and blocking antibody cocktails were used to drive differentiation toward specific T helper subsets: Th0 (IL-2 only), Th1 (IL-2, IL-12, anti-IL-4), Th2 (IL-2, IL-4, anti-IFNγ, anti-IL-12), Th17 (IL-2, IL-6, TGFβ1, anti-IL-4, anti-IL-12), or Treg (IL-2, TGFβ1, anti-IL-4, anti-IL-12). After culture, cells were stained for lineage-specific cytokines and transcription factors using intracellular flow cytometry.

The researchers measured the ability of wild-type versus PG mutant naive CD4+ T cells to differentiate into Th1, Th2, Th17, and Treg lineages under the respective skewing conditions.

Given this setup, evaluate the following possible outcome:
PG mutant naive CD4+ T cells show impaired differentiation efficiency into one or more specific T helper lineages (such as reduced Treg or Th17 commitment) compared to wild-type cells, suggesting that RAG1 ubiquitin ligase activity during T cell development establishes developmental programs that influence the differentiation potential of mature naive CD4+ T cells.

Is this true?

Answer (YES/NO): NO